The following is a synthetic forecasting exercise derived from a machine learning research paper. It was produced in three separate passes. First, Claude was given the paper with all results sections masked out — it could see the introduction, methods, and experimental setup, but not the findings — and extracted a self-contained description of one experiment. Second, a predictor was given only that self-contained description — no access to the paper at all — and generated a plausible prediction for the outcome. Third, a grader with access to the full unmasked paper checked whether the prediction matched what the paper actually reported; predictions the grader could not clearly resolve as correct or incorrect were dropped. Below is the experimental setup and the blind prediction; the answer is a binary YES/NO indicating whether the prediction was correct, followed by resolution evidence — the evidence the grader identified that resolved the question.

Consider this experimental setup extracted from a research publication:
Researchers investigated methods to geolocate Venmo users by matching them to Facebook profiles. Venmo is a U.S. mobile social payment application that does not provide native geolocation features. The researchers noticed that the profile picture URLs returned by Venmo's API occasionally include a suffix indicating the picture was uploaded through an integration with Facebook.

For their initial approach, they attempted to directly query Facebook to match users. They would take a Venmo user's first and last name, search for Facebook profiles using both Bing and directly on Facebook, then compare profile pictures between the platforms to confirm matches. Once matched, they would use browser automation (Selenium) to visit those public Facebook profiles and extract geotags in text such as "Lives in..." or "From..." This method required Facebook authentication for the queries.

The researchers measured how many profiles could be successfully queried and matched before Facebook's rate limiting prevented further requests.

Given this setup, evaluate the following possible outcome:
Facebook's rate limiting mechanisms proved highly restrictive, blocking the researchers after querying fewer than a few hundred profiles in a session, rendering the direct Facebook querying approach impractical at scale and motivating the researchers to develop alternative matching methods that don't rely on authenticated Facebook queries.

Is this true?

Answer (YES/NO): YES